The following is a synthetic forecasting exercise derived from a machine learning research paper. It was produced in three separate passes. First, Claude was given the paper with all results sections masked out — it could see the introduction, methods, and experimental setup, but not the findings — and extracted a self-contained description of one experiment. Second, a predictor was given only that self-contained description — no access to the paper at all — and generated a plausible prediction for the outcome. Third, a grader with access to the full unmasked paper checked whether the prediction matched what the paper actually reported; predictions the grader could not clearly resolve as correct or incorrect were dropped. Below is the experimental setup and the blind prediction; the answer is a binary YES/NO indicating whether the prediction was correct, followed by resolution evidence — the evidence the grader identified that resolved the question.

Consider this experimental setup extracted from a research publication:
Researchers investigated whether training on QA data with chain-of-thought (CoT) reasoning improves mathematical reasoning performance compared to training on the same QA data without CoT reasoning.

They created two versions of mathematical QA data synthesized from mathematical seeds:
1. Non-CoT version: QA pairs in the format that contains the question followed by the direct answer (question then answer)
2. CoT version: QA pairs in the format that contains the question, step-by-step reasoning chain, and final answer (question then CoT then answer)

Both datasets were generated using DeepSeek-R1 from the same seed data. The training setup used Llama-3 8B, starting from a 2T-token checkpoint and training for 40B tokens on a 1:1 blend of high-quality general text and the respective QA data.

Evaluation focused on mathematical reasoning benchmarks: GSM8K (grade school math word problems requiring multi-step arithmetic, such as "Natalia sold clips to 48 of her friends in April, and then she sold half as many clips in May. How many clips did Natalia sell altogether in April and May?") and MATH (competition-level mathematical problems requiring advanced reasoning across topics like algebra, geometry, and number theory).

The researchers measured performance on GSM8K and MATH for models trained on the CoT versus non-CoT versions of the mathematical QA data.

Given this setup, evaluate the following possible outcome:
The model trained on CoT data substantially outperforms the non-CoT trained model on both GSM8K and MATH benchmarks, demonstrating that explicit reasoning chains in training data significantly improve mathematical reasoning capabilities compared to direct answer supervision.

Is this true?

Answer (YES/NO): YES